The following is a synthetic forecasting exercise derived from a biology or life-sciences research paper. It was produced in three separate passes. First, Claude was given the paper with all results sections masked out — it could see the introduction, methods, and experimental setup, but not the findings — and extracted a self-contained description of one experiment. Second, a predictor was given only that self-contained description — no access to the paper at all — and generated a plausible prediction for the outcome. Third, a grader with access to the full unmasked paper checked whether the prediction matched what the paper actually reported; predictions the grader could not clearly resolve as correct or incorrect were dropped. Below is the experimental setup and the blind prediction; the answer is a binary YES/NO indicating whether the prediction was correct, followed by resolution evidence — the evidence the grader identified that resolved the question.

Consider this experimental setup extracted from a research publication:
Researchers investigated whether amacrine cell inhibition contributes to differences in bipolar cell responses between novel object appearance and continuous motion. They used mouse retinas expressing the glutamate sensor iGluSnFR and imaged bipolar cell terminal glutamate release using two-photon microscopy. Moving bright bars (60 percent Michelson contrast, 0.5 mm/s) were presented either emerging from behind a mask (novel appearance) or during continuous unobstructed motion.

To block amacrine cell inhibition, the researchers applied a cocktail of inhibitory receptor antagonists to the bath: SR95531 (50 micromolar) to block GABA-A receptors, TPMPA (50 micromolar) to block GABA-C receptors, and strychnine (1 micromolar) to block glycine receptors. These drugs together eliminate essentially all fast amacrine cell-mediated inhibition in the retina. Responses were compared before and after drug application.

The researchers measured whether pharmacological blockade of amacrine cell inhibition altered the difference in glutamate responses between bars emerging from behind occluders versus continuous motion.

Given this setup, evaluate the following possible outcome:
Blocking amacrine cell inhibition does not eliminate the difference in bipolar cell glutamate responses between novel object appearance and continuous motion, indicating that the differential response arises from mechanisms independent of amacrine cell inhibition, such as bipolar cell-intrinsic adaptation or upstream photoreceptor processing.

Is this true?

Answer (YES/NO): YES